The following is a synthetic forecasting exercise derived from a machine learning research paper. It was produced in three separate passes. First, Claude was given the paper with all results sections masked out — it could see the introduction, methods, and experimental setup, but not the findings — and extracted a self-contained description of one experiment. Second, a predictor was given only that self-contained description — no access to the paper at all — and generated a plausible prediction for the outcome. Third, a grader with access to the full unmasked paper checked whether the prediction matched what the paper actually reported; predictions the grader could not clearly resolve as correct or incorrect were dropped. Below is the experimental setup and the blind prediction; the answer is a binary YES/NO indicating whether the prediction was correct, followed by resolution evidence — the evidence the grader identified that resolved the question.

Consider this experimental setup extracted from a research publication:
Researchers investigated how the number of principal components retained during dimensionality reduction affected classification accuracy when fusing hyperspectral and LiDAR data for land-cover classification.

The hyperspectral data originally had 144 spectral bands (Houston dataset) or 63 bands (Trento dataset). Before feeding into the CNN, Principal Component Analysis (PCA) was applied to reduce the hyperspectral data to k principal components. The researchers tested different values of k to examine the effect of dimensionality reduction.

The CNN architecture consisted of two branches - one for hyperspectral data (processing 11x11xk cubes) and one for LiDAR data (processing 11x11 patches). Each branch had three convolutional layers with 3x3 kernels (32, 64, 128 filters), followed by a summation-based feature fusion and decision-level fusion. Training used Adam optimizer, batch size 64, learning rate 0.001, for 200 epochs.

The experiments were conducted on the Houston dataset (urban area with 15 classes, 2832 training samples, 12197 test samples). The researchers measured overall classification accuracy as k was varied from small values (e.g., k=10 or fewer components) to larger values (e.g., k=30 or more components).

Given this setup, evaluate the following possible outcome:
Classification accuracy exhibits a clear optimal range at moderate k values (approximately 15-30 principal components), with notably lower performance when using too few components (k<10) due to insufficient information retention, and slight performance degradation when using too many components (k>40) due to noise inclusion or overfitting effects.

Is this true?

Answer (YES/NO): NO